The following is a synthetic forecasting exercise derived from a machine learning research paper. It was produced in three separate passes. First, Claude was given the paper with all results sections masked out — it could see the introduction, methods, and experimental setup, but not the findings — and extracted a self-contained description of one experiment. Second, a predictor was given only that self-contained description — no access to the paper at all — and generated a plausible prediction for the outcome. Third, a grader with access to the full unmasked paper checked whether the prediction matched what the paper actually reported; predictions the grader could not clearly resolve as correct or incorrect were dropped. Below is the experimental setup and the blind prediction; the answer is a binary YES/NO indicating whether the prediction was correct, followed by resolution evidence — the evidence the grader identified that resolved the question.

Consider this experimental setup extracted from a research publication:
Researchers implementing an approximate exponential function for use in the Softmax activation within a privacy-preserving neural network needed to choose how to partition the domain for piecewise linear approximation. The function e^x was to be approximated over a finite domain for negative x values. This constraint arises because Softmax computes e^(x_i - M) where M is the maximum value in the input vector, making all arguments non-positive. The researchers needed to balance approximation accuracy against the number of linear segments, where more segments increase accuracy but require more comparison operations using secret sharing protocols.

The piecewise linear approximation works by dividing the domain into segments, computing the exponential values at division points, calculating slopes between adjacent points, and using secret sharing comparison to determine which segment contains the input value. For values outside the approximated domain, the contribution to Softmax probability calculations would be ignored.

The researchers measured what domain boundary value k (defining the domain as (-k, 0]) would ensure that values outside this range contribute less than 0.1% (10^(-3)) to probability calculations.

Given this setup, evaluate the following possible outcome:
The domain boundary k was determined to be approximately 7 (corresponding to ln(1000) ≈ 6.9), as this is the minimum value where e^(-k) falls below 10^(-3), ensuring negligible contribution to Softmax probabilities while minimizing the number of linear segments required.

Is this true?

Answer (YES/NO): NO